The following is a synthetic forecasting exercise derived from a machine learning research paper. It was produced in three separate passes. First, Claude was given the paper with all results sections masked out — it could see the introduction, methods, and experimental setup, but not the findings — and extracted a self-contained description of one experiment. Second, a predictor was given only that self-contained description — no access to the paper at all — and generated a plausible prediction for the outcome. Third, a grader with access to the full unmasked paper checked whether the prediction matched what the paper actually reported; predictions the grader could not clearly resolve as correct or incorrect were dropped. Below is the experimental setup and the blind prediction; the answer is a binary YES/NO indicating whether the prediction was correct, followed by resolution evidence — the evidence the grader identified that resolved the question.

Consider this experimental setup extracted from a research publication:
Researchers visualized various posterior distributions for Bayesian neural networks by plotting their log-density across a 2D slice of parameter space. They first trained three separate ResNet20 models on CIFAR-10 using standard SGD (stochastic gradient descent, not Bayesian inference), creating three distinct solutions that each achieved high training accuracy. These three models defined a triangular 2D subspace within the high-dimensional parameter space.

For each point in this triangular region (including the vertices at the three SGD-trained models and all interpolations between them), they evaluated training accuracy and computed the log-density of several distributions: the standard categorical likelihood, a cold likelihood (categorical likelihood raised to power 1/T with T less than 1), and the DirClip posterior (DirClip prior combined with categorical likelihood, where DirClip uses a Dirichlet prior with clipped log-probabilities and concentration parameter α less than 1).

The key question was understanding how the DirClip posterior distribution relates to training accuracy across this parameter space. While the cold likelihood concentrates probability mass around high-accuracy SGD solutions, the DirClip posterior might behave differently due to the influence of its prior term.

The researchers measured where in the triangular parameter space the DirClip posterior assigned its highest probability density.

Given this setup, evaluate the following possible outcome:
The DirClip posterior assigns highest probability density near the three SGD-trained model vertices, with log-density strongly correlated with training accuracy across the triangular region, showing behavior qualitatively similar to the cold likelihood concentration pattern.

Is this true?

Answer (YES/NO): NO